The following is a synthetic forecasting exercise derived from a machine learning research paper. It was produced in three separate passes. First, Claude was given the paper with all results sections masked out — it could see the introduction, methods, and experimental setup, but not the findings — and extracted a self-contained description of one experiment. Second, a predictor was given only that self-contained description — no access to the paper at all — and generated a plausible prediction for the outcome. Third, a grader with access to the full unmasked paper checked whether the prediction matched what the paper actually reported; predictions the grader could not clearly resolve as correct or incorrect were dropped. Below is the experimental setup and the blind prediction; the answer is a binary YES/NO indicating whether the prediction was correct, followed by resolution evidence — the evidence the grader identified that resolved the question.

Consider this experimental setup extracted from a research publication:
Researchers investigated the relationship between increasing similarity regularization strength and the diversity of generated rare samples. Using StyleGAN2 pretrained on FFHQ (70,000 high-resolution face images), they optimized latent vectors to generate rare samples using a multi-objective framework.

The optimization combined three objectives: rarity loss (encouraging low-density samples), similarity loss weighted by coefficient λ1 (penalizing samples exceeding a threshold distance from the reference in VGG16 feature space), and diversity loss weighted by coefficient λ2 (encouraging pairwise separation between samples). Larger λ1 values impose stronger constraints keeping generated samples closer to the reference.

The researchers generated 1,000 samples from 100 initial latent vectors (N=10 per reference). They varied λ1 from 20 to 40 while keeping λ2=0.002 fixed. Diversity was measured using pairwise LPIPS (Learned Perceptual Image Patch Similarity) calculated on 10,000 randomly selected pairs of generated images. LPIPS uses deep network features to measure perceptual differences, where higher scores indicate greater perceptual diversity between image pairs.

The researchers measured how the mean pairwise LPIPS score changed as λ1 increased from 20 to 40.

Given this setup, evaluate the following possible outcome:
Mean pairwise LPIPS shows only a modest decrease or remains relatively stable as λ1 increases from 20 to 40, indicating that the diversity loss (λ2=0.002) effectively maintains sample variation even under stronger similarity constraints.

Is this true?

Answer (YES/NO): YES